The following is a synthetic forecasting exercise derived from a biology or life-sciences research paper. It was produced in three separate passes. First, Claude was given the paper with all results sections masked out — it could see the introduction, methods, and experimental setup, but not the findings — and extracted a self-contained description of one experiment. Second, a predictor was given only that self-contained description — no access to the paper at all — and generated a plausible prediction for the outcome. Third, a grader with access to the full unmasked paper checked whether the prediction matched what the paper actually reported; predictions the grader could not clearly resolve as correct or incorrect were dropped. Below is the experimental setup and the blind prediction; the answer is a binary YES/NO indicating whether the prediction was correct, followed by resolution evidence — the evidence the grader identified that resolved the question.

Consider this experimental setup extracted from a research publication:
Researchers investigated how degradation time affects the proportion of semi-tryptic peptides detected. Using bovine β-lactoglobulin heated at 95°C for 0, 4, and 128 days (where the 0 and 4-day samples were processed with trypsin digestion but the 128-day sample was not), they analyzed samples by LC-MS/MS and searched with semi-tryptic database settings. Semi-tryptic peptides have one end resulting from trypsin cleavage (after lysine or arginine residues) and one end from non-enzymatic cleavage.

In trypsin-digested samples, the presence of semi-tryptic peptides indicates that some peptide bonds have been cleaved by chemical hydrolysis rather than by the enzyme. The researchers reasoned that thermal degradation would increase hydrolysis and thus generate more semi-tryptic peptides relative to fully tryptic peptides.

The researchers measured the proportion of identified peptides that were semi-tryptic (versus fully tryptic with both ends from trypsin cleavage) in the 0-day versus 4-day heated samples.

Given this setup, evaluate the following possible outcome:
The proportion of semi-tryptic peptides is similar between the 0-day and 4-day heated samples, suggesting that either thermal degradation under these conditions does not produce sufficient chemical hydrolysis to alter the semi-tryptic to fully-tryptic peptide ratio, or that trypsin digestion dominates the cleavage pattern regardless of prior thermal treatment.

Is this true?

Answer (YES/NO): NO